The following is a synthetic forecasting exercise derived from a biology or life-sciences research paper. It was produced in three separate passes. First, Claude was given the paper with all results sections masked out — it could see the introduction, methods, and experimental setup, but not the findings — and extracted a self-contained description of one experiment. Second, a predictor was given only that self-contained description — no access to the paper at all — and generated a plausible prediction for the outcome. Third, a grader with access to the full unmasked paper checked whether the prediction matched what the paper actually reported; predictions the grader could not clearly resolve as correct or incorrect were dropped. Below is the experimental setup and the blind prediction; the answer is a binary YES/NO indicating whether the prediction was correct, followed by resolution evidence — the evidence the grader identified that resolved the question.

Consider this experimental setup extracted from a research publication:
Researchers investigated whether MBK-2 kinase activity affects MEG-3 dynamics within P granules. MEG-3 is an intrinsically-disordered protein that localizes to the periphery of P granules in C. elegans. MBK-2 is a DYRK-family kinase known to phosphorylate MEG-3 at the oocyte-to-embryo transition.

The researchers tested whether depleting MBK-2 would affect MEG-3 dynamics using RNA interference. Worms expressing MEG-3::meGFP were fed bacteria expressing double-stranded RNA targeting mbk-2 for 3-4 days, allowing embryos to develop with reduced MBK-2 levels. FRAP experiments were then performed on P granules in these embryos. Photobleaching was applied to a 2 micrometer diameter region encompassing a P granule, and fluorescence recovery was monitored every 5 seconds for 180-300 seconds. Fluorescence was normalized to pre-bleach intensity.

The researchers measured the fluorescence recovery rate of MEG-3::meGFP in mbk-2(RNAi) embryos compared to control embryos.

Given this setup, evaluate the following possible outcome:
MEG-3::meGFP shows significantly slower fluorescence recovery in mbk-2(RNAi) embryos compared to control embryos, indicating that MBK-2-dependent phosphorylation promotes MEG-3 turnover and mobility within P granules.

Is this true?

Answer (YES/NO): YES